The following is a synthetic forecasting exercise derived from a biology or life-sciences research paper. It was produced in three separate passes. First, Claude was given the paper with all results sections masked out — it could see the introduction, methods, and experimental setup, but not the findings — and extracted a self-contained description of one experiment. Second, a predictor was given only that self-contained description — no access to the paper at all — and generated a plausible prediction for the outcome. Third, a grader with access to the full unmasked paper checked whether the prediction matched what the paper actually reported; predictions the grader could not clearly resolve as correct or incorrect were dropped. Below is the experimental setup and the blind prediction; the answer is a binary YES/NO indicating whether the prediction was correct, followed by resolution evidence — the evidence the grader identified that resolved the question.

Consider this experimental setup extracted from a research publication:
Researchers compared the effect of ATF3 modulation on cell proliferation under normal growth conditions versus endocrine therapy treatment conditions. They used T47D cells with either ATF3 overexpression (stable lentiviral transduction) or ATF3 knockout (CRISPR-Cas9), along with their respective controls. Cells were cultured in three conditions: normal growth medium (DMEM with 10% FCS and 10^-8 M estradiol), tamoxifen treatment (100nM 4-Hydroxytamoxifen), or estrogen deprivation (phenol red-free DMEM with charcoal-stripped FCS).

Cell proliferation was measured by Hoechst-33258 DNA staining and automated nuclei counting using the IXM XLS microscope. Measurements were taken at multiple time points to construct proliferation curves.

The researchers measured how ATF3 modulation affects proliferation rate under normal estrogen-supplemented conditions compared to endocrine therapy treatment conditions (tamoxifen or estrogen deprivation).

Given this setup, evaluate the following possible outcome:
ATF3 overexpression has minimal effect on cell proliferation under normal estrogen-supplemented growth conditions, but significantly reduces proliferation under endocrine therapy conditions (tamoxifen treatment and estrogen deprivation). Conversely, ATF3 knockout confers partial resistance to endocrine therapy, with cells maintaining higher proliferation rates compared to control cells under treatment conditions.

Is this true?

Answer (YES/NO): NO